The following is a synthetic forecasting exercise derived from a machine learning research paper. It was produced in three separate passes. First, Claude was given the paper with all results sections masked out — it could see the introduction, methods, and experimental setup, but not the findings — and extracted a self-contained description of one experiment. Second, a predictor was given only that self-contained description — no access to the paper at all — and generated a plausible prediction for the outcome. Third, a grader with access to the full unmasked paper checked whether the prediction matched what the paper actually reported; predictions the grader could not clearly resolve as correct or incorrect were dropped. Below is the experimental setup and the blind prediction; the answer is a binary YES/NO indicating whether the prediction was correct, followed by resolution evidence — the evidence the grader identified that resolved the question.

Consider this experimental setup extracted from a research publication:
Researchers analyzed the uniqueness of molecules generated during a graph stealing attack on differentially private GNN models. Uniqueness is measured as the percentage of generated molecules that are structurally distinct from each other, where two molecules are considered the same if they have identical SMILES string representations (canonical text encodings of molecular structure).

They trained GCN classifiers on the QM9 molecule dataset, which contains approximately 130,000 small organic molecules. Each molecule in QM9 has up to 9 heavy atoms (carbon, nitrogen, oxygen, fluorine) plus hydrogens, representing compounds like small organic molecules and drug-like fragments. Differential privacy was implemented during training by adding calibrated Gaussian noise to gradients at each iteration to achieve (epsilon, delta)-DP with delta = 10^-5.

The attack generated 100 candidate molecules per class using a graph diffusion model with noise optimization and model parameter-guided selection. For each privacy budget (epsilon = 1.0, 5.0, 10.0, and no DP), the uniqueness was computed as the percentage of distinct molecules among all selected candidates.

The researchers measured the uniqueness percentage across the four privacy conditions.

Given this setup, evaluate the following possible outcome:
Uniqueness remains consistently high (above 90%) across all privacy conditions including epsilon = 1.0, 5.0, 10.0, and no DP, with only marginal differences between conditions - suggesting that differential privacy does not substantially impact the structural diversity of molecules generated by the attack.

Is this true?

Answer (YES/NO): YES